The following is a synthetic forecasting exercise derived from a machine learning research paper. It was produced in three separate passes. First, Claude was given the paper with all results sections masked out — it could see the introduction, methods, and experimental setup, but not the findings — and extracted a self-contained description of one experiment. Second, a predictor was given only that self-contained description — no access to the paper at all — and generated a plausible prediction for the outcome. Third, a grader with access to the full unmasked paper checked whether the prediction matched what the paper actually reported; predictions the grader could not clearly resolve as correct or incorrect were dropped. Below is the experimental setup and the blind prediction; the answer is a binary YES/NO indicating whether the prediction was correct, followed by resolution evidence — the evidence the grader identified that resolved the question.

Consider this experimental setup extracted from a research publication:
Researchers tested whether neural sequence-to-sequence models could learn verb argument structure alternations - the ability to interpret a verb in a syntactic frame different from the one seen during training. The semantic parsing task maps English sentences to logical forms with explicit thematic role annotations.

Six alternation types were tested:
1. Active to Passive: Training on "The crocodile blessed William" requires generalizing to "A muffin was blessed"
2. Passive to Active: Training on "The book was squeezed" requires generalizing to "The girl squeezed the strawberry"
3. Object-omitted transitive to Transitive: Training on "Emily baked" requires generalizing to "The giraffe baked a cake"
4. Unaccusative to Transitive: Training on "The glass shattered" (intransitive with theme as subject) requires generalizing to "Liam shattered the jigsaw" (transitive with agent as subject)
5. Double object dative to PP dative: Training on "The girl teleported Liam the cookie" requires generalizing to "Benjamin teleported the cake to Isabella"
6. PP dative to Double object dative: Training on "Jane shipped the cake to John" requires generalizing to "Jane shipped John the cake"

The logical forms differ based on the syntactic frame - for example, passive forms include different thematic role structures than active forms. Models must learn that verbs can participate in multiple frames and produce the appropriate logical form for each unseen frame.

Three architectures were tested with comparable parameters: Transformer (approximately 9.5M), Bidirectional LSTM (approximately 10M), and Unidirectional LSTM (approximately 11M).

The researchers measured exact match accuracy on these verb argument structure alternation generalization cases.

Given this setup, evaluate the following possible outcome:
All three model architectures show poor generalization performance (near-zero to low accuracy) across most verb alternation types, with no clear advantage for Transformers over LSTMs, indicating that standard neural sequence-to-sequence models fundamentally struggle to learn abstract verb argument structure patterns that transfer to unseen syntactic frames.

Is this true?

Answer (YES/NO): NO